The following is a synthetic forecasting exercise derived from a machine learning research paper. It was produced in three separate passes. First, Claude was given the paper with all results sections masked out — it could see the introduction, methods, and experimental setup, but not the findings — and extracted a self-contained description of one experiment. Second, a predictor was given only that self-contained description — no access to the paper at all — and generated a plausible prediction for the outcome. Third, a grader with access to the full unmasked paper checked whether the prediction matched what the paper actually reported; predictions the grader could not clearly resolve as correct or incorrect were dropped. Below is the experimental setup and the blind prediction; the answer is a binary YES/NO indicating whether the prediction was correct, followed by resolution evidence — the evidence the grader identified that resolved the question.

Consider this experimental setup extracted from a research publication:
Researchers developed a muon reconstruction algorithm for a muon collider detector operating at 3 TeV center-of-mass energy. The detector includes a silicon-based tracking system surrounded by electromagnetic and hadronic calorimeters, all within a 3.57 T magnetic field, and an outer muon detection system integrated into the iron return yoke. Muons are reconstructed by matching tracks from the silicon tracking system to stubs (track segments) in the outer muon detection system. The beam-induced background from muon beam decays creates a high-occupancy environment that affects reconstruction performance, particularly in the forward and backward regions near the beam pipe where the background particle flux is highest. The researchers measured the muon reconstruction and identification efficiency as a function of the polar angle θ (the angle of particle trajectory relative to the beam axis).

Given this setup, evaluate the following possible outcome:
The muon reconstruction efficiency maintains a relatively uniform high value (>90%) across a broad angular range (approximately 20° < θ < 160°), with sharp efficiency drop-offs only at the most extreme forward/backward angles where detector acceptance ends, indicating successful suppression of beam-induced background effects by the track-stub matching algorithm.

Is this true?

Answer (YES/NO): NO